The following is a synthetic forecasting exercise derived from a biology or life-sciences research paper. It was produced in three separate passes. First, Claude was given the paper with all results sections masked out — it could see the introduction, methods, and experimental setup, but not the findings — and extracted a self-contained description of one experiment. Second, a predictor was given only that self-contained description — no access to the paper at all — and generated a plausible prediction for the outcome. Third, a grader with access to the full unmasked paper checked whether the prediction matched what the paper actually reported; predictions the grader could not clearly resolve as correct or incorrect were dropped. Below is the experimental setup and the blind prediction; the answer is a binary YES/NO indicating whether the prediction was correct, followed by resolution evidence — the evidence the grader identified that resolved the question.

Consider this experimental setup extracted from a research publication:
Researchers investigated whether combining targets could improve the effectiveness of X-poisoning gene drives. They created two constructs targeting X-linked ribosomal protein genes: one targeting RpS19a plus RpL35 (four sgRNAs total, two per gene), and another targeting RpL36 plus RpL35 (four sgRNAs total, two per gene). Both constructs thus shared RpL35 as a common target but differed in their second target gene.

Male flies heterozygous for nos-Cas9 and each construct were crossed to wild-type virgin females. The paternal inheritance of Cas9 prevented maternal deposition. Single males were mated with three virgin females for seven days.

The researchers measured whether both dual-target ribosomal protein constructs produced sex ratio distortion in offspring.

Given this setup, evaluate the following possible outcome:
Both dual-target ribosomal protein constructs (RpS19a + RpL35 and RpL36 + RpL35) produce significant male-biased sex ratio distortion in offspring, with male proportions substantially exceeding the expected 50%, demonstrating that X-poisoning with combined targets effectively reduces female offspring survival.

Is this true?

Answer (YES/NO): NO